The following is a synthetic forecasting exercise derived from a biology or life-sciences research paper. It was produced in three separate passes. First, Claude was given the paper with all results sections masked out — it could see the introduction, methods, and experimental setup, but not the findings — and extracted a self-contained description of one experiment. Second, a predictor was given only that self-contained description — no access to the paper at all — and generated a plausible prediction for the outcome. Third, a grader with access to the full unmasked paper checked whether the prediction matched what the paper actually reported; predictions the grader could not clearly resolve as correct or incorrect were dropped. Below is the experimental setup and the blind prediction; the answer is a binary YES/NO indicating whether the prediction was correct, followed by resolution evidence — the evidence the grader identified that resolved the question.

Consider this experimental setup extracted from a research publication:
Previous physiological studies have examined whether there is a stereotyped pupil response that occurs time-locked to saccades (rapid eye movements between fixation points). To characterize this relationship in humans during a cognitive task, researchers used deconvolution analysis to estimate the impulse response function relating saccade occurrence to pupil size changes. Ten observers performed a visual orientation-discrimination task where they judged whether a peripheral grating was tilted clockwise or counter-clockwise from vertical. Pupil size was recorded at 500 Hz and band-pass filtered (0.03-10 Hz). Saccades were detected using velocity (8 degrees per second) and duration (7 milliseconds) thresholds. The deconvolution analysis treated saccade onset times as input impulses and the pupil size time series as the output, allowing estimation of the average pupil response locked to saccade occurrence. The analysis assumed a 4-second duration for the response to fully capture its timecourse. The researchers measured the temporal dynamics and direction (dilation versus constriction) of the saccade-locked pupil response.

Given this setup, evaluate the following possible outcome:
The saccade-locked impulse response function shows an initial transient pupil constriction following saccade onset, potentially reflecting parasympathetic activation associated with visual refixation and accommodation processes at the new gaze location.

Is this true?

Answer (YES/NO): NO